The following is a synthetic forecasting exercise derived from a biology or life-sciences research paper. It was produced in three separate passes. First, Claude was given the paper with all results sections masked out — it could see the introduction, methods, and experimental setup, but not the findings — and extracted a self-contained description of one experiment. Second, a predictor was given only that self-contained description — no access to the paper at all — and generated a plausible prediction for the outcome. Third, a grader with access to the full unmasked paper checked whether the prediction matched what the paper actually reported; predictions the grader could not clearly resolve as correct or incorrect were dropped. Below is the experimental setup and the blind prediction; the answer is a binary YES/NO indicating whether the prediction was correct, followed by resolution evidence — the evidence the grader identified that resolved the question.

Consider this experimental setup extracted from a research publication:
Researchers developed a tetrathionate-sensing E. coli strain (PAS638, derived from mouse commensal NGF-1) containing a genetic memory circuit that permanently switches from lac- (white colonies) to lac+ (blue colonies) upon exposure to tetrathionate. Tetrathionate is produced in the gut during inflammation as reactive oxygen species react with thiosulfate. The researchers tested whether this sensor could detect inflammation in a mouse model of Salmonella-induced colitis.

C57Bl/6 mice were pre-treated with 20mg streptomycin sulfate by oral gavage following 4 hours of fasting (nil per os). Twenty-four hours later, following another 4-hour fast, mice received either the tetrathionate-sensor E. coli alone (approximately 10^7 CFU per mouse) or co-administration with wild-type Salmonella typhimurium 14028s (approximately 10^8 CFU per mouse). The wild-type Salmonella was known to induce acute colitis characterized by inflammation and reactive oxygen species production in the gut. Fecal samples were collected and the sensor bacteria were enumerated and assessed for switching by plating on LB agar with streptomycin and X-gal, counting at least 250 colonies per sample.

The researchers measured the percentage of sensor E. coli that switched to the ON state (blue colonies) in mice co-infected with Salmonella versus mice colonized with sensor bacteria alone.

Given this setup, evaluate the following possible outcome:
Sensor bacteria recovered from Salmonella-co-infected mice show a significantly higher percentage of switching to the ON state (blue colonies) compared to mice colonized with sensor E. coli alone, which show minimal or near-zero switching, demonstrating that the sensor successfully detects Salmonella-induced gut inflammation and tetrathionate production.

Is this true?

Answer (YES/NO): NO